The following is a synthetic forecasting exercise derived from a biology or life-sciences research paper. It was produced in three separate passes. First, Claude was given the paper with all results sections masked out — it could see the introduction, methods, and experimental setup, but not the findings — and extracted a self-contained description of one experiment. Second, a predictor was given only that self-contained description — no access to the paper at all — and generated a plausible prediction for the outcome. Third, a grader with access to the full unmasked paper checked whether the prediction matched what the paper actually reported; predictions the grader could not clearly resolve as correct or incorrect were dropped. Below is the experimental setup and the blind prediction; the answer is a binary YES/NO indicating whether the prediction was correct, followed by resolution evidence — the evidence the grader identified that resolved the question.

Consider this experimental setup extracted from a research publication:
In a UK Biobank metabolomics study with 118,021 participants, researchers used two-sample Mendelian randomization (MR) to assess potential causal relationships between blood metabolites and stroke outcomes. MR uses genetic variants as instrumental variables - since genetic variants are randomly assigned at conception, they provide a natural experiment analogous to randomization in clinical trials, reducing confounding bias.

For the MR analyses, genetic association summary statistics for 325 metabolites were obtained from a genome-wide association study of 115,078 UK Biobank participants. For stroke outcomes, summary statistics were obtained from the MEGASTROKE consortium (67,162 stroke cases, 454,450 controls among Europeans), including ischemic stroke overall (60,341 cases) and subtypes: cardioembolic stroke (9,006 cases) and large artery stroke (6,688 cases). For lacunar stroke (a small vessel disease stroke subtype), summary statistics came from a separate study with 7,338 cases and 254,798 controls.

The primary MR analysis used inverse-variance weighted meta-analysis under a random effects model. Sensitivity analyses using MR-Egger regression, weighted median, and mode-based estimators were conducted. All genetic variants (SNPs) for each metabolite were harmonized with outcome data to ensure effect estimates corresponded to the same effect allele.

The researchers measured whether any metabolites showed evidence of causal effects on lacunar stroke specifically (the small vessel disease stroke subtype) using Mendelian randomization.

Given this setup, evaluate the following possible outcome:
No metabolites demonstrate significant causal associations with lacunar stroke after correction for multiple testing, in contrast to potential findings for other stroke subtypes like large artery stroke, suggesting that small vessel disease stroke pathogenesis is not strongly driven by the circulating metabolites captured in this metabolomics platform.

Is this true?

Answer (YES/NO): NO